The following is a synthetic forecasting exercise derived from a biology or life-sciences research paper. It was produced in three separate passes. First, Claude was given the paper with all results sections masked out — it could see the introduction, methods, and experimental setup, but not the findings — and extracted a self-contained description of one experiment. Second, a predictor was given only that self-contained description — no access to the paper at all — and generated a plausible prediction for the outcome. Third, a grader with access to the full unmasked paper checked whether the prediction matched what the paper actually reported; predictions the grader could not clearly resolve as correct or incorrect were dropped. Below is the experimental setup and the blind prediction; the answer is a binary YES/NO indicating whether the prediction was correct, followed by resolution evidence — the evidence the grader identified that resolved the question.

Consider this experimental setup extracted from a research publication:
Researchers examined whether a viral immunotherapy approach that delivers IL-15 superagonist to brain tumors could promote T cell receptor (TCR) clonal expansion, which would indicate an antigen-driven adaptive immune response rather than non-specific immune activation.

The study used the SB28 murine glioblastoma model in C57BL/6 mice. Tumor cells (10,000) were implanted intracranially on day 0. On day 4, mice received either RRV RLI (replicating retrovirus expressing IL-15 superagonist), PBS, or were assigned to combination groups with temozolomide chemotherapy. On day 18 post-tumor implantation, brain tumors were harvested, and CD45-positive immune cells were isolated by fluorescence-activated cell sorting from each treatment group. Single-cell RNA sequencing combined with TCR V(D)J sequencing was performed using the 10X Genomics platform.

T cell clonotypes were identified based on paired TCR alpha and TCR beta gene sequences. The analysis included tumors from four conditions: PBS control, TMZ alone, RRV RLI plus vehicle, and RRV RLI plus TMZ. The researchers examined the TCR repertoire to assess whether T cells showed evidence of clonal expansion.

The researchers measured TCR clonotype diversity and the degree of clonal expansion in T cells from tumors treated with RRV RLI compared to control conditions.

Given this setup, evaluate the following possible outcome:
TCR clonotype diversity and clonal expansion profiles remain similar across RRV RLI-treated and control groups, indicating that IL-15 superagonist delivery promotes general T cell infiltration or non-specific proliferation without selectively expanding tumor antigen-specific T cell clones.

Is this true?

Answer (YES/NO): NO